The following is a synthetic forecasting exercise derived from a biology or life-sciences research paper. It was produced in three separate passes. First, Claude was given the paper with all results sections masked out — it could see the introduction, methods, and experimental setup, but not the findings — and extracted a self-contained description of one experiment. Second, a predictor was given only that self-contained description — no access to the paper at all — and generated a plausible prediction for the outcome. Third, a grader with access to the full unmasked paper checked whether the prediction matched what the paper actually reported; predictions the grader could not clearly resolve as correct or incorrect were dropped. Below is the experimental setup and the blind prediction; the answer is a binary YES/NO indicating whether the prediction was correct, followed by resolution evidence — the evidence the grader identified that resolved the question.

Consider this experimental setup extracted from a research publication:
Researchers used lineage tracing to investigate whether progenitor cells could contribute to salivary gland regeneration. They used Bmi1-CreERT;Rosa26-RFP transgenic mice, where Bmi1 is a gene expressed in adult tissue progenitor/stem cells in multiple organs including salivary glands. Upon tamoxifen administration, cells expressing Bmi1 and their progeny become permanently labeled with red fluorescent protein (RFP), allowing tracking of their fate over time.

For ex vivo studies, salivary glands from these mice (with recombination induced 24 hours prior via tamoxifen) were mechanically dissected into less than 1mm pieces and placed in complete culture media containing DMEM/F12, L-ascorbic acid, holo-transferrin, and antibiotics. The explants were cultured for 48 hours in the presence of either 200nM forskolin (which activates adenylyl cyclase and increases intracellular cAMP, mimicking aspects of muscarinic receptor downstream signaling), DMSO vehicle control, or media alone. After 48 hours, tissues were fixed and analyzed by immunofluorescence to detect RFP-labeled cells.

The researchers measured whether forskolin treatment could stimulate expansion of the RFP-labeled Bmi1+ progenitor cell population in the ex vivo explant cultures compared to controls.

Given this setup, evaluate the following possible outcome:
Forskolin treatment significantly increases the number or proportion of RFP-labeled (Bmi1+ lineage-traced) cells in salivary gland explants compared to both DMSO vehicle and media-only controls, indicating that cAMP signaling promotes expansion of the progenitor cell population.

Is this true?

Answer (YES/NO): NO